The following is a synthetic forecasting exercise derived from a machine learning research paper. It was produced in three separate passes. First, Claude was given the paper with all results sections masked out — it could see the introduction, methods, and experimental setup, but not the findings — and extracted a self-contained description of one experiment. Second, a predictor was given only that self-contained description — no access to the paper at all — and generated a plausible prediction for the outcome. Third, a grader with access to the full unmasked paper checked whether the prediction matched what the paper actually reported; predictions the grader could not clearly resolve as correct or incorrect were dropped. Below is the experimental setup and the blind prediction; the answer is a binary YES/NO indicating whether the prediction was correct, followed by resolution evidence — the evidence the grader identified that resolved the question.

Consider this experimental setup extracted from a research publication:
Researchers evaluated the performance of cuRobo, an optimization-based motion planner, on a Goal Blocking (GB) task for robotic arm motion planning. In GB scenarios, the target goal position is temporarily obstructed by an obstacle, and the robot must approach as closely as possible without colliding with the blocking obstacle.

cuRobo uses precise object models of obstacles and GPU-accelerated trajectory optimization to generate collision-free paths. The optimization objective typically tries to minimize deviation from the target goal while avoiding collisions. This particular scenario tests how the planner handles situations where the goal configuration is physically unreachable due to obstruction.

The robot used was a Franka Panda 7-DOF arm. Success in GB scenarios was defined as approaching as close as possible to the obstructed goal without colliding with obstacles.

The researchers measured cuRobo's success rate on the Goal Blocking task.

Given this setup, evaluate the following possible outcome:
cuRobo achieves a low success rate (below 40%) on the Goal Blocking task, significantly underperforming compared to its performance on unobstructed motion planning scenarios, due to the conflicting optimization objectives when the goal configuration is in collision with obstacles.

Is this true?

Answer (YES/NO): YES